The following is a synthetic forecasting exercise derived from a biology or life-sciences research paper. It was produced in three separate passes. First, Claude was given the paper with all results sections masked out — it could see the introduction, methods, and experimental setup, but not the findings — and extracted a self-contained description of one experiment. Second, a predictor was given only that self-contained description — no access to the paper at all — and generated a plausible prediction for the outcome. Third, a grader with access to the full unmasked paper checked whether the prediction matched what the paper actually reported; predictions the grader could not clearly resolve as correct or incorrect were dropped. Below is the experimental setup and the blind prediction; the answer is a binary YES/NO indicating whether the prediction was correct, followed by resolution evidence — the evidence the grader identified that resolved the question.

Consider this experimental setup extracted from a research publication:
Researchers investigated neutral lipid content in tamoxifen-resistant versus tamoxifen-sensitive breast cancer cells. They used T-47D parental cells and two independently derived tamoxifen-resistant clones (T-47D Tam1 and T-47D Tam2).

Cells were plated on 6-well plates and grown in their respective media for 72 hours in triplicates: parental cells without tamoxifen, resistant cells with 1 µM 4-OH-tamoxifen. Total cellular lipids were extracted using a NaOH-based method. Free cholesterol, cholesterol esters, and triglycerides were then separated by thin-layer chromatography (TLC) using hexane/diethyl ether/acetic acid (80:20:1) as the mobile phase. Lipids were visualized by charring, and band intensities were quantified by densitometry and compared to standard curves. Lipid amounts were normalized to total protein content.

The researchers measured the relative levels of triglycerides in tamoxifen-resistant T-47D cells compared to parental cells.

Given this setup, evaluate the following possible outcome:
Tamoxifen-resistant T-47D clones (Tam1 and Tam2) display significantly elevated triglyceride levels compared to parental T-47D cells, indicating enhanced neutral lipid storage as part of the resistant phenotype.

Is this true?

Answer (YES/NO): YES